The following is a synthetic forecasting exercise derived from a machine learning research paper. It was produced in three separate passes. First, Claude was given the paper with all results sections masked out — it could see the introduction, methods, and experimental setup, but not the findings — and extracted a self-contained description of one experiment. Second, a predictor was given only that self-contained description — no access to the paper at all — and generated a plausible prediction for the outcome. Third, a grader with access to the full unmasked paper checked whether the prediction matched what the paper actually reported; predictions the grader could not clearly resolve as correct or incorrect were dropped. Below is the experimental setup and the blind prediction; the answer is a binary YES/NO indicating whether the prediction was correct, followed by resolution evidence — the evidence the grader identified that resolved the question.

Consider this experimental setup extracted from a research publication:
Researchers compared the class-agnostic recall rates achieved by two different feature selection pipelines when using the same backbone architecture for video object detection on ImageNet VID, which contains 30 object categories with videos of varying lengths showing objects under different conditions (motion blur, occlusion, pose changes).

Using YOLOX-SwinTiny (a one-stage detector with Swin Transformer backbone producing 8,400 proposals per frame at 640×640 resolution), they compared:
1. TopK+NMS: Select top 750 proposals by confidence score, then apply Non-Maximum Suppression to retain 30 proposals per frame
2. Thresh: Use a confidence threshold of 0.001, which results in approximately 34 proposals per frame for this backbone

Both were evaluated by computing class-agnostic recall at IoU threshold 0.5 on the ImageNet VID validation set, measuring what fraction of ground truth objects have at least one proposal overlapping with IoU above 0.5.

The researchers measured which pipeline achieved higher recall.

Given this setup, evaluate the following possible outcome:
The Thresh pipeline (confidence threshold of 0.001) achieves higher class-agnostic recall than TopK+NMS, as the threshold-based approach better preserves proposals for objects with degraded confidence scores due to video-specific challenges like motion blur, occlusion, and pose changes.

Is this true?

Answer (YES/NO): NO